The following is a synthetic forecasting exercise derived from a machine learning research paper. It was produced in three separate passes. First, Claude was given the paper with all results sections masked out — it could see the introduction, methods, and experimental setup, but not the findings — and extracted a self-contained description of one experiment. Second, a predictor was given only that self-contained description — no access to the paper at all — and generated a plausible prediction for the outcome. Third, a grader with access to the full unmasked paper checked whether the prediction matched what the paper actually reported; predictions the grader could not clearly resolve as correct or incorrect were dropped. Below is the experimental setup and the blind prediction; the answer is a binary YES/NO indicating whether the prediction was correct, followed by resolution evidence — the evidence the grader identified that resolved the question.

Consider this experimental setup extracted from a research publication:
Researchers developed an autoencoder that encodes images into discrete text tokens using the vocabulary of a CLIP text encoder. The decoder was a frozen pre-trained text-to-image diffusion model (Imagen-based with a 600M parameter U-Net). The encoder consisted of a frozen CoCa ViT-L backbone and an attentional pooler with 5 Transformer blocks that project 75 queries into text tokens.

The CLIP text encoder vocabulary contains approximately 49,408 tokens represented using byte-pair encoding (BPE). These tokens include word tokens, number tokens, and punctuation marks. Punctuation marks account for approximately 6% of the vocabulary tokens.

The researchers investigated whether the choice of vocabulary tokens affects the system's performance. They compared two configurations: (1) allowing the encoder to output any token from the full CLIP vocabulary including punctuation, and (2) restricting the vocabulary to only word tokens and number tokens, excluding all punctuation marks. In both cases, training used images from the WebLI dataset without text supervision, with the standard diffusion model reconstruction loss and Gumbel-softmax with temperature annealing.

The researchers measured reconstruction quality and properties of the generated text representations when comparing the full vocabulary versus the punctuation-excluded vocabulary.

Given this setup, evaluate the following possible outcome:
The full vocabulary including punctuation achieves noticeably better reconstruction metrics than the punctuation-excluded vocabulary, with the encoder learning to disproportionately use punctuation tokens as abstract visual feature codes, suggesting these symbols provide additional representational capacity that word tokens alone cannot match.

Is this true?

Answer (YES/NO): NO